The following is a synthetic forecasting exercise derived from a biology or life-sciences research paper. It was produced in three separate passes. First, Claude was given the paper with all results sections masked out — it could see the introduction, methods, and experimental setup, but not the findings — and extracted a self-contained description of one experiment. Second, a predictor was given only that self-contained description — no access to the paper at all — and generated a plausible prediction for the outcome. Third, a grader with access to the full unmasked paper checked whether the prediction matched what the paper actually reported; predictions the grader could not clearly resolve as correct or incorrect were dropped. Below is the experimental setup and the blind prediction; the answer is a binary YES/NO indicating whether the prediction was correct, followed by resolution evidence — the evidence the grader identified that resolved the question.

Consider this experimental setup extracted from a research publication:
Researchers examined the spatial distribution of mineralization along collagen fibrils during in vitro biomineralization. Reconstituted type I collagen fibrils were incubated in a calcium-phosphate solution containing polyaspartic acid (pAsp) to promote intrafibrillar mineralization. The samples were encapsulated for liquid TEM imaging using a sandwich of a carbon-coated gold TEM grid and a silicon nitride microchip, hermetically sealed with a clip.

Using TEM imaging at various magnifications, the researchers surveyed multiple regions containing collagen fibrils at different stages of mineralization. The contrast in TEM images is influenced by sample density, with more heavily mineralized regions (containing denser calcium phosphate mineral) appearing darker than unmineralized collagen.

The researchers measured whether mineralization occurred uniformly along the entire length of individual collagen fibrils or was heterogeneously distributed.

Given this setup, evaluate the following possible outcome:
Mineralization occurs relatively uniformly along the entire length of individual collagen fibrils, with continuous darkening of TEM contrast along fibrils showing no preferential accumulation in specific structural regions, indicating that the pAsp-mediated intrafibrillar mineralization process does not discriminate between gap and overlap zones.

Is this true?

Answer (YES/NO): NO